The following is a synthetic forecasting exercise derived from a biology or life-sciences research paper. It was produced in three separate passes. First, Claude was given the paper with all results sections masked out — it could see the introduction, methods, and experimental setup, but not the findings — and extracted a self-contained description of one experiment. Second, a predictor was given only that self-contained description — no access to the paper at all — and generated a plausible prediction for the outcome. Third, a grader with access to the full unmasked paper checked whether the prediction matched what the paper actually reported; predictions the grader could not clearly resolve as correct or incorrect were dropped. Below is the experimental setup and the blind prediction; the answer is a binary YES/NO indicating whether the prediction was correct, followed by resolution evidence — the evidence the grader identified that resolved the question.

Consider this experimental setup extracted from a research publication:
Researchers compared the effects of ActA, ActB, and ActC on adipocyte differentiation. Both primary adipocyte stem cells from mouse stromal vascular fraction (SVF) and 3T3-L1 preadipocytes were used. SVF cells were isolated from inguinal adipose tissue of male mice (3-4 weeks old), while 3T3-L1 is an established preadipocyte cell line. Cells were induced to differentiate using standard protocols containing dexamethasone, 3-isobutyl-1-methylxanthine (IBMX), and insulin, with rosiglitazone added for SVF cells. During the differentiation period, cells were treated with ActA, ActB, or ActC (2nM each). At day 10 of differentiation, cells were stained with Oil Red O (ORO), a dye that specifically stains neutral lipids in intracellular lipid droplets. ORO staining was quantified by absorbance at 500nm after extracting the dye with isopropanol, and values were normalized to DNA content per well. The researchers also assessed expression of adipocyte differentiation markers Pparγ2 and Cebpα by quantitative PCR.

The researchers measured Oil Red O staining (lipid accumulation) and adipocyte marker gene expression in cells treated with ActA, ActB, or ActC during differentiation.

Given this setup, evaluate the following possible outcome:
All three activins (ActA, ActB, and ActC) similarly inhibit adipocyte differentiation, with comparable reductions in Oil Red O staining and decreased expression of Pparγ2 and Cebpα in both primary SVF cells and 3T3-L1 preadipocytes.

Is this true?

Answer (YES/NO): NO